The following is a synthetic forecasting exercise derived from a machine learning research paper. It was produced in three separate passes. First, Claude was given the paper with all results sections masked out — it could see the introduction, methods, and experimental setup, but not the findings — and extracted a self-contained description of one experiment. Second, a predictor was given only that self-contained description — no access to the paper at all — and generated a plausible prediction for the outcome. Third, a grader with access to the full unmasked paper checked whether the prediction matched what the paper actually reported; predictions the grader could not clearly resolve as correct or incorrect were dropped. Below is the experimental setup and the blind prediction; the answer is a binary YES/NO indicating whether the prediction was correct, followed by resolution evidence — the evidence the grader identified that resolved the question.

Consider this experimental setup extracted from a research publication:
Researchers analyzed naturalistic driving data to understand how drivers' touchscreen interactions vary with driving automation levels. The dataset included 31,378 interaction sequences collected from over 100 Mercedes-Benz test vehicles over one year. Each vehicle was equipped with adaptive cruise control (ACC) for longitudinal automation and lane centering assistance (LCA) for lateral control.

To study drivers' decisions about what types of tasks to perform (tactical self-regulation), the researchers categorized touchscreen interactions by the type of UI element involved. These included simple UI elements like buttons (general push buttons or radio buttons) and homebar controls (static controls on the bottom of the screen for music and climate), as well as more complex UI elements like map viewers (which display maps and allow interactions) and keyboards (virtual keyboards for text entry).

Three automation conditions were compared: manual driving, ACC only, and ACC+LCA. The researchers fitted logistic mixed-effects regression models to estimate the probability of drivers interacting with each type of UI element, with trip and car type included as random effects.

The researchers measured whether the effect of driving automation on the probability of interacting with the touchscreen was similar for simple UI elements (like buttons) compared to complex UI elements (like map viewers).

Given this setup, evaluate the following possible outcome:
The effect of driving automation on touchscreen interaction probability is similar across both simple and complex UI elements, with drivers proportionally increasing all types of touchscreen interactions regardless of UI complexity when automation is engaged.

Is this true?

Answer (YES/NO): NO